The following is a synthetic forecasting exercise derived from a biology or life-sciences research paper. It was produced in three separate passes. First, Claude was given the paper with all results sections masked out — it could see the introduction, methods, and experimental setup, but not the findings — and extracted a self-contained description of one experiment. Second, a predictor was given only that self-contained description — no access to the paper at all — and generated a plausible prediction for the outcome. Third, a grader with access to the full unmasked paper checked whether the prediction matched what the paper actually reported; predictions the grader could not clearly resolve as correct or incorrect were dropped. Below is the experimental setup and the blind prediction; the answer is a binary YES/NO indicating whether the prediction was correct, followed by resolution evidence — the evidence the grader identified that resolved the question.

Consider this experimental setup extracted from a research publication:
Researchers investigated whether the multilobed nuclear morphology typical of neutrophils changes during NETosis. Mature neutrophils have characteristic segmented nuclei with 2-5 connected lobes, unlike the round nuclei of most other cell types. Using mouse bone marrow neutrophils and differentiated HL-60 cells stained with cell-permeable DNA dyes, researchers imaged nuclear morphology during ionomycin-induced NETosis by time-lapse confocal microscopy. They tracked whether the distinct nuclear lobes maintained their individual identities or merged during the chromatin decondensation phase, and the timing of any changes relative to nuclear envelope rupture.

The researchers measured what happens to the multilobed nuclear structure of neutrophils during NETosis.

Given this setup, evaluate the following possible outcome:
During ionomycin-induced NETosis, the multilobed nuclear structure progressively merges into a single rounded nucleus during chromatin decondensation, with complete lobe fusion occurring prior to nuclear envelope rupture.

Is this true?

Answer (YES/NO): NO